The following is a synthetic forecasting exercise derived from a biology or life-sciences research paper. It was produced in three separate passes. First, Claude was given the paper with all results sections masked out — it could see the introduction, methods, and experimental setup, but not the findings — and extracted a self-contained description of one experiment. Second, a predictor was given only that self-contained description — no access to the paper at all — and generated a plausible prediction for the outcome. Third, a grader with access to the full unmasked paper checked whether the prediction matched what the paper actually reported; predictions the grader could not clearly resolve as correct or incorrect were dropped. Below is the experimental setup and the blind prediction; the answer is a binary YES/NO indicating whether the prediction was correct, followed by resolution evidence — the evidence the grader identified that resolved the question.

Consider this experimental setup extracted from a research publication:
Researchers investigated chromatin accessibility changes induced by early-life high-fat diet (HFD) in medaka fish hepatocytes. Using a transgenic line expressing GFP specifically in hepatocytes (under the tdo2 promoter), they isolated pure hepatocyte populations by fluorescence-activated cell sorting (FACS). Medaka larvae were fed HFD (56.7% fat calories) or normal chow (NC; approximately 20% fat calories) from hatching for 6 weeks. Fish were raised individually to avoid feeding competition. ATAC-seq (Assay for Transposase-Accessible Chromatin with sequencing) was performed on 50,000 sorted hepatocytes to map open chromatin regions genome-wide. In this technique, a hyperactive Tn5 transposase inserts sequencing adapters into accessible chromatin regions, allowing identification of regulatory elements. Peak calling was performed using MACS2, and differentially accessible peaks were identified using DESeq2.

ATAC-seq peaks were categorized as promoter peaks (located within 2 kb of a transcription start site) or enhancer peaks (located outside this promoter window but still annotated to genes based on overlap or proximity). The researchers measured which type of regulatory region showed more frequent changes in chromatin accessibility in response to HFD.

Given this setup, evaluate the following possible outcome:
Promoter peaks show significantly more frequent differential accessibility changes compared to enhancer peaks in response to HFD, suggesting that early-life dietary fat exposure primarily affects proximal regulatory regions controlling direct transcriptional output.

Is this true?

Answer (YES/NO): NO